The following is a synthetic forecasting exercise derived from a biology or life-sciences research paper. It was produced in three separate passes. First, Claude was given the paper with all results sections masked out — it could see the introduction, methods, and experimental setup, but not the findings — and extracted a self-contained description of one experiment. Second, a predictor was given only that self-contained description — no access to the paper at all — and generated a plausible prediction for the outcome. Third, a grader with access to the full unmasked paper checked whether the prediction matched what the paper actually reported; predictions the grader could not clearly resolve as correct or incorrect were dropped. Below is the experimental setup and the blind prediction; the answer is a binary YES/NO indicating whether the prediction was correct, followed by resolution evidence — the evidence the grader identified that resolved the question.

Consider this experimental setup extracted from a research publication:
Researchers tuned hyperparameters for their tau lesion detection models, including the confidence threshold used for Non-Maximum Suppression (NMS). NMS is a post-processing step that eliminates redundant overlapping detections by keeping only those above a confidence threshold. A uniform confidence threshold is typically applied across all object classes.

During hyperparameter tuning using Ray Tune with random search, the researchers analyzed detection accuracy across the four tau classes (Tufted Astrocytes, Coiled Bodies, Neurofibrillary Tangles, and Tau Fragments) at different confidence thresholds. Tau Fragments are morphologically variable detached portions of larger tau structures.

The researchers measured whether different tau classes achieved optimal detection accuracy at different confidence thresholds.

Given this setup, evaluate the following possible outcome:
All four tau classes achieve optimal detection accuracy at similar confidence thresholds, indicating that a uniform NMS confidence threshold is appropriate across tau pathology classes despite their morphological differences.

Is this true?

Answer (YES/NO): NO